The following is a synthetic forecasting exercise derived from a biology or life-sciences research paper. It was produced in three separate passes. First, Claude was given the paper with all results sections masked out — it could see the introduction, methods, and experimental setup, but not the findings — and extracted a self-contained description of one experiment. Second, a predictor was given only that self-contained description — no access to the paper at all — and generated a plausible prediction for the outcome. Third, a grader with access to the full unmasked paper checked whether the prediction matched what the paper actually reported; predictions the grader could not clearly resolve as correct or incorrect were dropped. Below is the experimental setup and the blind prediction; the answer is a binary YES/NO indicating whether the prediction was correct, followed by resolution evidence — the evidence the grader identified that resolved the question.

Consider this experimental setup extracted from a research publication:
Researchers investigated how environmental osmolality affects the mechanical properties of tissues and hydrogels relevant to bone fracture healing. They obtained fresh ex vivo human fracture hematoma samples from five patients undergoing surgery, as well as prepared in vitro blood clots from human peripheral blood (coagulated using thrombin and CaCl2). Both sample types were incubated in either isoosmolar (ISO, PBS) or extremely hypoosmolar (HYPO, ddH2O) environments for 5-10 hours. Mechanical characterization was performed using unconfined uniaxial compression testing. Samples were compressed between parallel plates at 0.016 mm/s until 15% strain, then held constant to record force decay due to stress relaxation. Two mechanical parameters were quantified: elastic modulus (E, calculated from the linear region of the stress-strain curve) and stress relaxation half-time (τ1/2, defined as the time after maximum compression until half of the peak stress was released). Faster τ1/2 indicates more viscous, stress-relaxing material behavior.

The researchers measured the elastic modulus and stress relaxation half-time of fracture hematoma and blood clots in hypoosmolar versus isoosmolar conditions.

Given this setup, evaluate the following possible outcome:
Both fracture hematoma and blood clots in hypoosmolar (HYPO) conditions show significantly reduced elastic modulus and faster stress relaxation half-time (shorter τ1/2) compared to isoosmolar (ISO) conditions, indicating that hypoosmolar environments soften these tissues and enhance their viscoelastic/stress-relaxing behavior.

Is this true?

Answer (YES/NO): NO